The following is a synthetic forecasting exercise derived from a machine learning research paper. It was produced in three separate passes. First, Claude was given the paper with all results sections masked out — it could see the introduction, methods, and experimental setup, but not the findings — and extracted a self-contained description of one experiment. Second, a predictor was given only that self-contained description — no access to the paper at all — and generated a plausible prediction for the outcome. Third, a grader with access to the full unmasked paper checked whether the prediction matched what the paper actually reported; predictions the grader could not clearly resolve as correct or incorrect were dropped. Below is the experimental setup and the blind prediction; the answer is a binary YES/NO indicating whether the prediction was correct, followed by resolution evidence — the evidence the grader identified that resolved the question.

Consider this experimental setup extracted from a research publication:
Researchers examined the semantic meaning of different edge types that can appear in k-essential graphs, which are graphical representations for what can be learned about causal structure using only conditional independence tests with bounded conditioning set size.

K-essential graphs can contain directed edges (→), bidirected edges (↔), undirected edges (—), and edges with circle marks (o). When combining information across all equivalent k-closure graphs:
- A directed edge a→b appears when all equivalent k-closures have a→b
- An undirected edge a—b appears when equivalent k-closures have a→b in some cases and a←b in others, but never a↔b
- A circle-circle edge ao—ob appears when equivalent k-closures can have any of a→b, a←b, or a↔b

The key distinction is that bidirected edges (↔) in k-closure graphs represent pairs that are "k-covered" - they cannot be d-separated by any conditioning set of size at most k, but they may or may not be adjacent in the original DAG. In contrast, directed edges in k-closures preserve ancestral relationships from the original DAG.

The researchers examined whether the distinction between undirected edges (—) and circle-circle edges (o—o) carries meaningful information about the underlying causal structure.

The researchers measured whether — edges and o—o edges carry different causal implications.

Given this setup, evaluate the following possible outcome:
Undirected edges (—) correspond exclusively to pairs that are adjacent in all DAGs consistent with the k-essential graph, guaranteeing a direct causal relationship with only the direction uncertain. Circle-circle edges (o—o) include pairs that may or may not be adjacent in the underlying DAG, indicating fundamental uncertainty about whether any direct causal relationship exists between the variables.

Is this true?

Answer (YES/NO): NO